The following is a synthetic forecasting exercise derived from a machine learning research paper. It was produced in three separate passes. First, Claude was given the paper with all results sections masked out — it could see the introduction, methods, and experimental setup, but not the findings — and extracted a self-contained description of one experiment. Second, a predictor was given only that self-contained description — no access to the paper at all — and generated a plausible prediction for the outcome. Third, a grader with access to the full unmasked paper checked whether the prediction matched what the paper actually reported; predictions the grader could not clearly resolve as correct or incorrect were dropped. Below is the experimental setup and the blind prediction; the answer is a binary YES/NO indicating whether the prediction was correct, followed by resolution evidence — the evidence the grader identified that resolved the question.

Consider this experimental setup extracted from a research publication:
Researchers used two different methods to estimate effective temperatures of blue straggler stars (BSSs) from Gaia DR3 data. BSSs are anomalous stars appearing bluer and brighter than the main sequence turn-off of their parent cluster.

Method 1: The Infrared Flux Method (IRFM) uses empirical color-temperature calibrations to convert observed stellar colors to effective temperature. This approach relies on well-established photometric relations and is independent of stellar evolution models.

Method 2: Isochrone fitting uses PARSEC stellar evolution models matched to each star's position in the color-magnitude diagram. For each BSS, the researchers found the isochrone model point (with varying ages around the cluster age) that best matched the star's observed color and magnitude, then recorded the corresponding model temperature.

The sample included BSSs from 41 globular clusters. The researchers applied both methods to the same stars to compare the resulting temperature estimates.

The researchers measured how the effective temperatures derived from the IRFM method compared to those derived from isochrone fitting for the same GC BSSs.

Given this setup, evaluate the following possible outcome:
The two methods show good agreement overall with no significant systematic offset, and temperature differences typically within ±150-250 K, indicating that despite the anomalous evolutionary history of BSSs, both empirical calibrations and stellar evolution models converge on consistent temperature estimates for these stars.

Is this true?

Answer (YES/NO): NO